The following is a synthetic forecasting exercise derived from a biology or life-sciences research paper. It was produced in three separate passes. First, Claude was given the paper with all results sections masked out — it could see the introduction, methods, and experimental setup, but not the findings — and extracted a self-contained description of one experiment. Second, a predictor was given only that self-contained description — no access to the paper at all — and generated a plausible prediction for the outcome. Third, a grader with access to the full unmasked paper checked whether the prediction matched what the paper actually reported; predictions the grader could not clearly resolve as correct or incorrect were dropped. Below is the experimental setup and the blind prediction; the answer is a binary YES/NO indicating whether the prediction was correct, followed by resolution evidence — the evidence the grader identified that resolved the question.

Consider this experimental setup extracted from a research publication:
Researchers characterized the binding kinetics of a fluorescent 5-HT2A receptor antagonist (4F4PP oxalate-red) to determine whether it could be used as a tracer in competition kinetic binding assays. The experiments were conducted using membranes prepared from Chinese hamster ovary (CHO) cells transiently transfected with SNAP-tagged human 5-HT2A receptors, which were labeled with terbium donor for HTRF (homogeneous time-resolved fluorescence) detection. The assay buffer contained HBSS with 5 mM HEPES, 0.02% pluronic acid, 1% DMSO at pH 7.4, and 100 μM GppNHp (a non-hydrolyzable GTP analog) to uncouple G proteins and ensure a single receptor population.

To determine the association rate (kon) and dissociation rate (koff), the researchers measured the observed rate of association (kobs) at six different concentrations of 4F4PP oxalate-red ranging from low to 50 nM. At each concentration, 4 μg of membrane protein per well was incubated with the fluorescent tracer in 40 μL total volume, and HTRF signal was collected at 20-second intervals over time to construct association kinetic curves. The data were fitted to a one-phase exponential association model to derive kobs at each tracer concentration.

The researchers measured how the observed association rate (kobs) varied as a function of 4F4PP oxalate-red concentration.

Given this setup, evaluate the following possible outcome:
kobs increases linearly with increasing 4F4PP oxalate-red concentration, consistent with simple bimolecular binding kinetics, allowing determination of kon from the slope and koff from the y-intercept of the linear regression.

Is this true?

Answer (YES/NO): YES